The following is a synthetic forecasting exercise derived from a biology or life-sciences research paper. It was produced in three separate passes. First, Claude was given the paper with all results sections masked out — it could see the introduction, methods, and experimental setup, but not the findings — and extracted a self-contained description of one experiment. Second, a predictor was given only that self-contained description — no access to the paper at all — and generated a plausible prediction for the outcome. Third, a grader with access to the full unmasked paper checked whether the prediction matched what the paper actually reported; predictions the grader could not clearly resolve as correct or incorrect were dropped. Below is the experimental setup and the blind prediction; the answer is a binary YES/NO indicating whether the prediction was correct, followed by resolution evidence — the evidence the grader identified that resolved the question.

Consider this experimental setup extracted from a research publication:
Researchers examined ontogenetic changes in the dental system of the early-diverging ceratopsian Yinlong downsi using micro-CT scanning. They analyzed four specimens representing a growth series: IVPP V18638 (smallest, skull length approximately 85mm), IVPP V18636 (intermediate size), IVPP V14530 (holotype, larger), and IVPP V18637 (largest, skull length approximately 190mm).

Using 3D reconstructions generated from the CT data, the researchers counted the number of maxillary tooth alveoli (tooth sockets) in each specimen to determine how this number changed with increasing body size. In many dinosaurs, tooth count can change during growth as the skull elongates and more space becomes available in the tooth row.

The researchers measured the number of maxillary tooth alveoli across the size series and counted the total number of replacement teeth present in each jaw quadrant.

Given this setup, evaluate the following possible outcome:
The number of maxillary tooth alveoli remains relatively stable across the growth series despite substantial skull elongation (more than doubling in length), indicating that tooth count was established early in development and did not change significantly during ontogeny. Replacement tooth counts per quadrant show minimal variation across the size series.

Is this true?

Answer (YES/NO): NO